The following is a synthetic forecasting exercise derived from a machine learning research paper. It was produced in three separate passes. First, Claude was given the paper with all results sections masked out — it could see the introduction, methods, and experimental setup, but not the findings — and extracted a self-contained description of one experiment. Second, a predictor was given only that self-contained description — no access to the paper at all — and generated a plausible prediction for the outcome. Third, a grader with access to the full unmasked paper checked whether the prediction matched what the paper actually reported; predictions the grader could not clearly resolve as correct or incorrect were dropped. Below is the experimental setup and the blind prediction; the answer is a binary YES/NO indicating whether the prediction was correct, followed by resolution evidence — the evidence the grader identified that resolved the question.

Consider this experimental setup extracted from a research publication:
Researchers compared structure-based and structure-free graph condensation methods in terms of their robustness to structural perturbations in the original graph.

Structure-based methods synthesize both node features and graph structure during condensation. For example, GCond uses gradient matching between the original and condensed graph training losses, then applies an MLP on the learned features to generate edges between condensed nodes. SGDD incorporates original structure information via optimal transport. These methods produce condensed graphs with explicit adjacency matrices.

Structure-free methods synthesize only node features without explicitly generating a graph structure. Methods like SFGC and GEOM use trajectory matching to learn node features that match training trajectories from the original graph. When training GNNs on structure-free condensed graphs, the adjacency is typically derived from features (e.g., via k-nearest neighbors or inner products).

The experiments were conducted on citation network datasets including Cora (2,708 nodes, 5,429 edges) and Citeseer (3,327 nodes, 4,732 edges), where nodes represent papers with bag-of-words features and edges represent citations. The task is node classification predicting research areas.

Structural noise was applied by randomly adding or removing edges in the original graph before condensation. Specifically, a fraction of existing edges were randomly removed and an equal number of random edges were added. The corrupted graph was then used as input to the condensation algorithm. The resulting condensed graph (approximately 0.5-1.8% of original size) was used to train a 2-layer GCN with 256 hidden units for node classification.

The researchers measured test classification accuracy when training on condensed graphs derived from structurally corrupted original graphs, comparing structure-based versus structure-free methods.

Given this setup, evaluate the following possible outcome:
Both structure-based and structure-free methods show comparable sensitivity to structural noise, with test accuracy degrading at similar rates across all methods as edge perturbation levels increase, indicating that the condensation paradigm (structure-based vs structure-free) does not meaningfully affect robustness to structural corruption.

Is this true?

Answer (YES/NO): NO